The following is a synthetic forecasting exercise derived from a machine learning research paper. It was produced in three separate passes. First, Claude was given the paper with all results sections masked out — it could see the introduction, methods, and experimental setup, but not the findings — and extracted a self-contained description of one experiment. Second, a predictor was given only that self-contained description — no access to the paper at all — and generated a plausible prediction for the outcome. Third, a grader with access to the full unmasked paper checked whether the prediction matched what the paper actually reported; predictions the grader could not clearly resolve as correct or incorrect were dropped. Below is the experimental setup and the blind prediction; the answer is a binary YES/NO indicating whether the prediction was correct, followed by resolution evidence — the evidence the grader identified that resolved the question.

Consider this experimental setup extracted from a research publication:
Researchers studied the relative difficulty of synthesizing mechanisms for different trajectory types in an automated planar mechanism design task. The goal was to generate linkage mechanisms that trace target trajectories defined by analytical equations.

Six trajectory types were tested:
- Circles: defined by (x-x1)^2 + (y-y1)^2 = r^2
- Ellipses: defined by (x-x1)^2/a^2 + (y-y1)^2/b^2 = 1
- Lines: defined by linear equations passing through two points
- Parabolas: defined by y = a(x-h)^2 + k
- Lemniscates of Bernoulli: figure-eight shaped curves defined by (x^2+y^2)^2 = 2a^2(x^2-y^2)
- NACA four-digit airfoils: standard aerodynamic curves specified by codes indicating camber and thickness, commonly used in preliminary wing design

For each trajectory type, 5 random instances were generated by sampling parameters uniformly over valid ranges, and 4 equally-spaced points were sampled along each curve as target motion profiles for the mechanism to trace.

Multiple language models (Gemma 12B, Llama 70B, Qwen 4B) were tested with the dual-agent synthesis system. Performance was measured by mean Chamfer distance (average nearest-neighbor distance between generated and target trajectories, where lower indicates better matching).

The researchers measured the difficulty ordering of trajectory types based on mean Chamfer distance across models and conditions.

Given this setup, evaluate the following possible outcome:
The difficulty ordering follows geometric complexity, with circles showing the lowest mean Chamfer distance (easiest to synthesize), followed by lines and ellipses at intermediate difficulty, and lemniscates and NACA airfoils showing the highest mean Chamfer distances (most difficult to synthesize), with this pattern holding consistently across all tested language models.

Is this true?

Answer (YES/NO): NO